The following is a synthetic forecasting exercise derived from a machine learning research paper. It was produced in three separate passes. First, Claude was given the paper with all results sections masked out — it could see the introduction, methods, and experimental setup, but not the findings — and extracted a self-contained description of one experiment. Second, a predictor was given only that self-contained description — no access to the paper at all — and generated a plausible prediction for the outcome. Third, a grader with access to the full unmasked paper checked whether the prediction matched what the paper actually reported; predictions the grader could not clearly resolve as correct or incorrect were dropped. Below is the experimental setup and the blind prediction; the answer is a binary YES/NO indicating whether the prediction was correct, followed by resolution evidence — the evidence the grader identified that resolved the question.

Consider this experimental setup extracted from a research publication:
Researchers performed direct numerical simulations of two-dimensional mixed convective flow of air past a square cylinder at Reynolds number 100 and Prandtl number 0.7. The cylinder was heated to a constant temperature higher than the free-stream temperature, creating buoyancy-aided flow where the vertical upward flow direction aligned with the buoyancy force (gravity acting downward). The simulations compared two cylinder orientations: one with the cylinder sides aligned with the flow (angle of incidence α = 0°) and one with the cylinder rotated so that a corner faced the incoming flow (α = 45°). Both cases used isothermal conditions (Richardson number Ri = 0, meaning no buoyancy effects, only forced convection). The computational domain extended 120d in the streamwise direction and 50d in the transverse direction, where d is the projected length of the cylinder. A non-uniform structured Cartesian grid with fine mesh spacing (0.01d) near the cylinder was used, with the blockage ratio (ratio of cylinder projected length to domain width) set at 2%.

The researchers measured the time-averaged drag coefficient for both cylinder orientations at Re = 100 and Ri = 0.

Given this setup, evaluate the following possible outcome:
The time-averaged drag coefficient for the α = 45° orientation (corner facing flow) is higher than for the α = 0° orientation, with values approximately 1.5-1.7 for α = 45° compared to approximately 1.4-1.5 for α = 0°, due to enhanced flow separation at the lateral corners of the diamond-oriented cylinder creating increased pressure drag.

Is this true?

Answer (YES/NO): NO